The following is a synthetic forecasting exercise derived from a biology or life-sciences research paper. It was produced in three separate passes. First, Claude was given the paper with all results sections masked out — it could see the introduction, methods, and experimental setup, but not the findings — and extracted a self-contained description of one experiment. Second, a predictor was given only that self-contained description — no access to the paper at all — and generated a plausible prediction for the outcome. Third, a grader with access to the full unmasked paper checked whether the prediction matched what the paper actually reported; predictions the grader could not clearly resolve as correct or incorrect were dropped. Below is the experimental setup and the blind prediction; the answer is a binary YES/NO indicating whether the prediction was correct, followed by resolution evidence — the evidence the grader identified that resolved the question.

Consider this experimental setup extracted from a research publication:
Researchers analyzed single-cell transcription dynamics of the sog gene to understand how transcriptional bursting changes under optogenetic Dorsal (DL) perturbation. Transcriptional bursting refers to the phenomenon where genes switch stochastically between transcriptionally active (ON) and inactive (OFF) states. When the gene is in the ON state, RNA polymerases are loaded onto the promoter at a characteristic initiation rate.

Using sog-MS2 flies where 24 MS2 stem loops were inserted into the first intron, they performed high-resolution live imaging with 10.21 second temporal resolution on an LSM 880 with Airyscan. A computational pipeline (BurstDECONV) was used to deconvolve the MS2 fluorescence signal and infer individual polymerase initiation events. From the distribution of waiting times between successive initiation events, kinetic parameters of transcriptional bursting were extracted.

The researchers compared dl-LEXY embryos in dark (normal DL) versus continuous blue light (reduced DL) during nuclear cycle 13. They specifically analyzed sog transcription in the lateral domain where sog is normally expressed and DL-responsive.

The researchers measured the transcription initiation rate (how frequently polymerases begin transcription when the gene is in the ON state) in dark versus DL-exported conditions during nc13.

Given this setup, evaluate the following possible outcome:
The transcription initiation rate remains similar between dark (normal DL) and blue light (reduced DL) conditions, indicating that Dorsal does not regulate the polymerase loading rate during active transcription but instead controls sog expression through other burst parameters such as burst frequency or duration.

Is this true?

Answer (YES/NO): NO